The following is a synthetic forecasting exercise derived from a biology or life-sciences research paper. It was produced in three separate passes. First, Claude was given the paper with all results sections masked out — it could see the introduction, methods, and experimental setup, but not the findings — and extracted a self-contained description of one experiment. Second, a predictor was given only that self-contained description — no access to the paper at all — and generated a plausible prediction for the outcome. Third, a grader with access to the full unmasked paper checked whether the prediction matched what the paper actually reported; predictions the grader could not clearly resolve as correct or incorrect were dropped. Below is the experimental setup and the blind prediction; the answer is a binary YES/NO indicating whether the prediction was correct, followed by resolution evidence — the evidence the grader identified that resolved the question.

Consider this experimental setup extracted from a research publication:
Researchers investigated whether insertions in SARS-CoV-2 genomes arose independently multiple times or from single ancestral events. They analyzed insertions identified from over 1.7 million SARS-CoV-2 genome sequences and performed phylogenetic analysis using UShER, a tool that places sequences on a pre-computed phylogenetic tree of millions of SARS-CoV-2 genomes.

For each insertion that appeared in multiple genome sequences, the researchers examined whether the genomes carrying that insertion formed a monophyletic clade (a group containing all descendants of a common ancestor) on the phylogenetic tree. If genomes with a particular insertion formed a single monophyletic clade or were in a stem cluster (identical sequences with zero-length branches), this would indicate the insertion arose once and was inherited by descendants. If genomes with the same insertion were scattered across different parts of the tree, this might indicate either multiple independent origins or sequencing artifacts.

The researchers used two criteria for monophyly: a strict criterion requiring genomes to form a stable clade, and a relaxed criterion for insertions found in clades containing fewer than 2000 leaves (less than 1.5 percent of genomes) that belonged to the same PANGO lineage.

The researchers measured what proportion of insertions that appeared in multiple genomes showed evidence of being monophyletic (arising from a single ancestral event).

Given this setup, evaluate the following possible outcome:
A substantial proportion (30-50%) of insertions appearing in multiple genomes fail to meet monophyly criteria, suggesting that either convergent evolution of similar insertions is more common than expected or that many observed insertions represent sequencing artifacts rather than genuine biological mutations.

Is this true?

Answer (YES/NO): NO